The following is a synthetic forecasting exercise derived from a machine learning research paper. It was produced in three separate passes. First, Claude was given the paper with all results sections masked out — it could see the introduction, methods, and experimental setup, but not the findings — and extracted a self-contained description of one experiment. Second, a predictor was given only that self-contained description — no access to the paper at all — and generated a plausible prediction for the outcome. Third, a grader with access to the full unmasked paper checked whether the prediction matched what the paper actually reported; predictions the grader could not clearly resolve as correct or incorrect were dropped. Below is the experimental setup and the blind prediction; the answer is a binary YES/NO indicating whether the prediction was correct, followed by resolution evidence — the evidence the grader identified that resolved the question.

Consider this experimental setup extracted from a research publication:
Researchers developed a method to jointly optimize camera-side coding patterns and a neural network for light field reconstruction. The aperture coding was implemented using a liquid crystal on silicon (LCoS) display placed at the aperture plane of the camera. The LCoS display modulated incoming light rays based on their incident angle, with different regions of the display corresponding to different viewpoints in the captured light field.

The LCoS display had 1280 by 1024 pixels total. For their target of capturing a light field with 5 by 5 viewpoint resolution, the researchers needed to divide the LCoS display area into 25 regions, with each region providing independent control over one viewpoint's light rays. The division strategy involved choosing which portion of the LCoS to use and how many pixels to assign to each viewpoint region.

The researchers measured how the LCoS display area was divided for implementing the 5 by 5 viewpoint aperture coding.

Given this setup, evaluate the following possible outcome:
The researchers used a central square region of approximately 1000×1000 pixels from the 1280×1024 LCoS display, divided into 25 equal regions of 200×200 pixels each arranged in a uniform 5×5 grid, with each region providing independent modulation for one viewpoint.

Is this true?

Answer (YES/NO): NO